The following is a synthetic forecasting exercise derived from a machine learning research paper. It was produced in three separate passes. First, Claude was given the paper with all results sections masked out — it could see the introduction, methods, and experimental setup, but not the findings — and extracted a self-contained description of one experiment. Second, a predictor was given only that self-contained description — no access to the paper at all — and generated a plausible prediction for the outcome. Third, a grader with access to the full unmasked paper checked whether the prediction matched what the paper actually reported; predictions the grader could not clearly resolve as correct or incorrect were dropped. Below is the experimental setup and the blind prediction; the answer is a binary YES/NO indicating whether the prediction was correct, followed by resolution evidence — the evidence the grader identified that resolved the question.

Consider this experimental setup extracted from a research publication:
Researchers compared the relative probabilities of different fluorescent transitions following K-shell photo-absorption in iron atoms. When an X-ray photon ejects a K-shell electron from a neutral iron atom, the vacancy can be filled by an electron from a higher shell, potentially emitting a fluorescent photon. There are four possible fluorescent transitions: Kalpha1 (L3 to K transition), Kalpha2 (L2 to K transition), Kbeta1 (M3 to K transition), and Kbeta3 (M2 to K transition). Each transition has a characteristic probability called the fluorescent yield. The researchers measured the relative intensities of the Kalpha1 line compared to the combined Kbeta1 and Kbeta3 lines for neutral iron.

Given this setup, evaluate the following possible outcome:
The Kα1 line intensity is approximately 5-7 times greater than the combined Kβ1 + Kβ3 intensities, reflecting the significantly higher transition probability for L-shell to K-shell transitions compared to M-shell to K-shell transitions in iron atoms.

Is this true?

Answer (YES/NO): YES